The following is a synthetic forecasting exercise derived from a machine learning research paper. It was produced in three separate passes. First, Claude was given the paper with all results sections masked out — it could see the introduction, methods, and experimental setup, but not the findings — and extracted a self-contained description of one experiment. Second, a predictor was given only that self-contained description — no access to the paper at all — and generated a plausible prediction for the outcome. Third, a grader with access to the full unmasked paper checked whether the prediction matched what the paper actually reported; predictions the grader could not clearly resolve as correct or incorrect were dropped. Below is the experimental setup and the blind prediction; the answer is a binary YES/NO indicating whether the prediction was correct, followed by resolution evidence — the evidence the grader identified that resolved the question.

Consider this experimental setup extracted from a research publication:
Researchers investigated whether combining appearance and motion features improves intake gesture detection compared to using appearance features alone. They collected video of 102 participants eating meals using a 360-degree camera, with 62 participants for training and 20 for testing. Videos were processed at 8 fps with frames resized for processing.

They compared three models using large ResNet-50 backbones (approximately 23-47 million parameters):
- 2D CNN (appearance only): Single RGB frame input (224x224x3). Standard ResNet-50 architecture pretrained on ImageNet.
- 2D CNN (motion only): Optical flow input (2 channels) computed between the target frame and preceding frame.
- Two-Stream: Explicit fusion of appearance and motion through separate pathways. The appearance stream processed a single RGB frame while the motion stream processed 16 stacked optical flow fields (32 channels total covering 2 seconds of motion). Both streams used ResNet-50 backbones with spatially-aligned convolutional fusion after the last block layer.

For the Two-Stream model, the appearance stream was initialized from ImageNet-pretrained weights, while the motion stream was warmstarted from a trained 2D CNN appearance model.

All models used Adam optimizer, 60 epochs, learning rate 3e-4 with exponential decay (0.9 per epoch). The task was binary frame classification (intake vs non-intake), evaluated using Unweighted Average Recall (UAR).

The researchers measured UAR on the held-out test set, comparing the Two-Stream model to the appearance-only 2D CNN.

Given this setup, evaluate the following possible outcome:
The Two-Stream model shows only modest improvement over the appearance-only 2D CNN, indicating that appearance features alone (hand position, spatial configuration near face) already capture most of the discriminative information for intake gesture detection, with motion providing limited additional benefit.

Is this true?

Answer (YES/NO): NO